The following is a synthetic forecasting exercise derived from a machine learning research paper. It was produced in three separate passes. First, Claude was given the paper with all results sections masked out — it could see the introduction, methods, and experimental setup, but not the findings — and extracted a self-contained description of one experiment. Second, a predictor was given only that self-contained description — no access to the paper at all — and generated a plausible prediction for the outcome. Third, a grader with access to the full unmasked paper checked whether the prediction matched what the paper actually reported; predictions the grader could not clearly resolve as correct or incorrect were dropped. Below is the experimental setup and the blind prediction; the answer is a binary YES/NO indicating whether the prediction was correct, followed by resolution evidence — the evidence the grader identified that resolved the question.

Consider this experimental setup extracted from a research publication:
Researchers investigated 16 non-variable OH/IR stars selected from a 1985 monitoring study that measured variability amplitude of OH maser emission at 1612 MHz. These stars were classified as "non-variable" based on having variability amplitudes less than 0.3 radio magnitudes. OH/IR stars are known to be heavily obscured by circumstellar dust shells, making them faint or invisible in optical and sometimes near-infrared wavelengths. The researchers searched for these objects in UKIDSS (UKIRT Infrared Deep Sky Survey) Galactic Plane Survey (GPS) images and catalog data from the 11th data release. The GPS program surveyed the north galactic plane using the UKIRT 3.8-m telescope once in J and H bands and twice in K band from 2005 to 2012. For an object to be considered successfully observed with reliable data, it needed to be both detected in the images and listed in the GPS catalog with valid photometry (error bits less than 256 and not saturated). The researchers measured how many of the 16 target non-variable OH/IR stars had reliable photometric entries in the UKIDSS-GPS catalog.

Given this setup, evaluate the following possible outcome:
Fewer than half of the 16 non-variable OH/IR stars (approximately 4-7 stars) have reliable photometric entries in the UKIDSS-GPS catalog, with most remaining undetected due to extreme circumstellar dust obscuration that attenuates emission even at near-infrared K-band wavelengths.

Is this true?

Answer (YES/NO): NO